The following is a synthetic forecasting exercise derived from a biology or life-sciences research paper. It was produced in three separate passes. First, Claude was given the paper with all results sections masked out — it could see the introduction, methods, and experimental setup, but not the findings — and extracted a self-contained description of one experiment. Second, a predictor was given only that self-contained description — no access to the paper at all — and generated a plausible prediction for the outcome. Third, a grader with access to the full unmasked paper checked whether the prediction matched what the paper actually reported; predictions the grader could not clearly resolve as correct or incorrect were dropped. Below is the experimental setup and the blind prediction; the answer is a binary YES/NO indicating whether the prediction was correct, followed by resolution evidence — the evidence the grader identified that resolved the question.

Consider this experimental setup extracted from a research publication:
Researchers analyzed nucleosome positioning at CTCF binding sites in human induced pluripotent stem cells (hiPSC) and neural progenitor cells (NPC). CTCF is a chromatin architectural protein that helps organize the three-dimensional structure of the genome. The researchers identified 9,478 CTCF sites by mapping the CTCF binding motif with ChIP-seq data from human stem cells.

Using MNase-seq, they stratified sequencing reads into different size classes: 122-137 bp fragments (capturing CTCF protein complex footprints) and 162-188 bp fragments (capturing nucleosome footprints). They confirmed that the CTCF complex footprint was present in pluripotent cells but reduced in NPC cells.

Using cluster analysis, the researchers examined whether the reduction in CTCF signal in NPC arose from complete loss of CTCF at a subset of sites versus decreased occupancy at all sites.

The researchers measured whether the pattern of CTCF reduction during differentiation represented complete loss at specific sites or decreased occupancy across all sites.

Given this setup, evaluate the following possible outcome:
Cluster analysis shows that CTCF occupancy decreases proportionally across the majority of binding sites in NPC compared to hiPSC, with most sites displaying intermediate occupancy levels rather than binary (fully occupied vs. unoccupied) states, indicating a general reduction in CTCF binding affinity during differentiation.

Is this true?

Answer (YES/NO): YES